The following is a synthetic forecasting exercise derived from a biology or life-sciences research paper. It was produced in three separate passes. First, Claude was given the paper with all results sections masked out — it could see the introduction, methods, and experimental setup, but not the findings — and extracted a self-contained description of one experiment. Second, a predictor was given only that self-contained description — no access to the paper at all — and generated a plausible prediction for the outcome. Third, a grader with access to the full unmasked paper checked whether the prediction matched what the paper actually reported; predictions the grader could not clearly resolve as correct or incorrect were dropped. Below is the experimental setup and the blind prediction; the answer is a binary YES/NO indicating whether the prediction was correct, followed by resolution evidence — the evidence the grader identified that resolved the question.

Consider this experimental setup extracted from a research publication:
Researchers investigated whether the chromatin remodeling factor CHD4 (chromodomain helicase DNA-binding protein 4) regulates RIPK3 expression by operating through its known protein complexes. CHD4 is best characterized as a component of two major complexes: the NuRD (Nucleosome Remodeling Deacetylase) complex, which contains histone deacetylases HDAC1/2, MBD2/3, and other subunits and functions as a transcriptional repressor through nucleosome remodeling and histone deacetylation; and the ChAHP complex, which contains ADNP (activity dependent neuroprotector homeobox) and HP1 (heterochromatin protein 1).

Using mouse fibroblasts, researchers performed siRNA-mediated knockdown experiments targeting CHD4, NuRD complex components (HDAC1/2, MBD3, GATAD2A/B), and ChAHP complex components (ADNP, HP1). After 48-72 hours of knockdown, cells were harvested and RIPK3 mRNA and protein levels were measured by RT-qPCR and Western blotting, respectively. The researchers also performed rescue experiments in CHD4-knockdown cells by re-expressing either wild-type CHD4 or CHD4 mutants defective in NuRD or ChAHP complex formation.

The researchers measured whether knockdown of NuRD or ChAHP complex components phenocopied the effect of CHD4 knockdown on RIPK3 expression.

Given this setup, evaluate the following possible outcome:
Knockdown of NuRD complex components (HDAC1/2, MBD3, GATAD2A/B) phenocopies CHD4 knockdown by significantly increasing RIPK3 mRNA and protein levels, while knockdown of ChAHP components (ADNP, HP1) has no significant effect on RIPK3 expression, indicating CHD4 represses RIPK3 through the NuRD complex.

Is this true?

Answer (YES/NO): NO